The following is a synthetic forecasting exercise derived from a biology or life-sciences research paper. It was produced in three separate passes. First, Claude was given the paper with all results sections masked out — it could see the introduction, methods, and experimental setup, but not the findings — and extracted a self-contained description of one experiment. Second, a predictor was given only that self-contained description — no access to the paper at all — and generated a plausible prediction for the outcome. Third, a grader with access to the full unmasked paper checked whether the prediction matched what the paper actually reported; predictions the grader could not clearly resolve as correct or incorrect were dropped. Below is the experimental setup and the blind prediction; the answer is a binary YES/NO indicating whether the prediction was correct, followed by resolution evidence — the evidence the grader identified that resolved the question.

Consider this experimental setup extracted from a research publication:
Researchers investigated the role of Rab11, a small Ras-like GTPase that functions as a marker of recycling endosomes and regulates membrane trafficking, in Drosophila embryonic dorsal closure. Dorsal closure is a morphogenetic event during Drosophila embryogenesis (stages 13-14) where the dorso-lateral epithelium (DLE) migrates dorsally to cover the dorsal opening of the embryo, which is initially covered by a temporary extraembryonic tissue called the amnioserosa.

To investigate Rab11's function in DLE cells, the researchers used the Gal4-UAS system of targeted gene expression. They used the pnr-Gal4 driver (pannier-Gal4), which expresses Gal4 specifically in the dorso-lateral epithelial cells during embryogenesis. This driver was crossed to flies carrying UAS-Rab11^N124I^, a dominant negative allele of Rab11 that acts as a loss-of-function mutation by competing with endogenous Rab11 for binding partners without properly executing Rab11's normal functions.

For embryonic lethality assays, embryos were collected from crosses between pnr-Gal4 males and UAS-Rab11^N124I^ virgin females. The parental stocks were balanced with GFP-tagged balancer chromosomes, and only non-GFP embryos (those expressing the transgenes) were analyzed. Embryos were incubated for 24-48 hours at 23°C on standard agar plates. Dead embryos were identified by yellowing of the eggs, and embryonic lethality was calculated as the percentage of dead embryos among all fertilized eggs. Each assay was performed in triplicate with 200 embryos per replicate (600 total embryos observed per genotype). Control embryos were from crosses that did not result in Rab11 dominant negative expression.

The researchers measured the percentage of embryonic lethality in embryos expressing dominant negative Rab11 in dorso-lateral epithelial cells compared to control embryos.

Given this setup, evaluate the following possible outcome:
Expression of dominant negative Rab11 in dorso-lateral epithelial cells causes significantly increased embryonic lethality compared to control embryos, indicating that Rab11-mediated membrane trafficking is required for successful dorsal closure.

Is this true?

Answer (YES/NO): YES